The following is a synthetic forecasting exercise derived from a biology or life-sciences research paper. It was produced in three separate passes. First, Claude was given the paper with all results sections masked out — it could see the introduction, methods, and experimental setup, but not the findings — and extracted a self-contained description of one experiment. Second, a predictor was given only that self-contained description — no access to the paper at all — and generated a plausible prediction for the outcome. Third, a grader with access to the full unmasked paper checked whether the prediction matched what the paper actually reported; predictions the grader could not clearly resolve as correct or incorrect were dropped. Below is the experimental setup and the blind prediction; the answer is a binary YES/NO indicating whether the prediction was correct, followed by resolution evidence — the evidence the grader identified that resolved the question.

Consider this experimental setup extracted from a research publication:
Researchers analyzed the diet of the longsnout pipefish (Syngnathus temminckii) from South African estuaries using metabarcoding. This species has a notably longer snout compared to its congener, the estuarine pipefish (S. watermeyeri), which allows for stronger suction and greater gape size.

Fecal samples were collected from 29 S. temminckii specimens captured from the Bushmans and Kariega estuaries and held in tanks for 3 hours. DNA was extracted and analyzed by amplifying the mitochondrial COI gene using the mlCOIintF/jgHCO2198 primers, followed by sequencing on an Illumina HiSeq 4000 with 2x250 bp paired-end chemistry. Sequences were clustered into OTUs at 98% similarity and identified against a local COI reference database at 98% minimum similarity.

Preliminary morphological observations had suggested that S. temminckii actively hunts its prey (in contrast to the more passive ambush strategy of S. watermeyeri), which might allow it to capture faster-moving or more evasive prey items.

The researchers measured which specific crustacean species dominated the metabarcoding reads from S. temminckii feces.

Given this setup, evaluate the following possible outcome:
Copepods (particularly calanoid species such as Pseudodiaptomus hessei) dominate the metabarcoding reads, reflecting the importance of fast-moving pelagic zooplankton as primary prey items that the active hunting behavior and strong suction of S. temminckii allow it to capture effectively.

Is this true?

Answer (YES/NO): NO